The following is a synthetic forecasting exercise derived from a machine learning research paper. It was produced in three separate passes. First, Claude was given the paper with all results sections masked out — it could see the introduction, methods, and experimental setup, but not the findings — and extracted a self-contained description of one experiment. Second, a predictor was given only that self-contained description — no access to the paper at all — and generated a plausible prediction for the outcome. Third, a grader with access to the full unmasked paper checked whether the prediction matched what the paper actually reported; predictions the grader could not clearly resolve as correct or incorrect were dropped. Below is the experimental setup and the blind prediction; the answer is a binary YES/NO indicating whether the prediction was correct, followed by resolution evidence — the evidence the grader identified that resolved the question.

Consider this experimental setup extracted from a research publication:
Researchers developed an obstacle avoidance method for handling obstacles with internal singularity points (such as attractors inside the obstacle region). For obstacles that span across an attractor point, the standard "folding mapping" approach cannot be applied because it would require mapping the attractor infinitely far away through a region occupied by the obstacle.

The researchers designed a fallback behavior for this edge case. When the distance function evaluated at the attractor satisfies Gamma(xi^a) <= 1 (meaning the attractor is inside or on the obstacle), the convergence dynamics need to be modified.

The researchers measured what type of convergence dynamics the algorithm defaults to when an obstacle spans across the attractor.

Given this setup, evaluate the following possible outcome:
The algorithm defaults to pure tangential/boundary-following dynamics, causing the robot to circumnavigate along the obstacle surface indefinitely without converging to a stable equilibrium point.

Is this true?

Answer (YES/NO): NO